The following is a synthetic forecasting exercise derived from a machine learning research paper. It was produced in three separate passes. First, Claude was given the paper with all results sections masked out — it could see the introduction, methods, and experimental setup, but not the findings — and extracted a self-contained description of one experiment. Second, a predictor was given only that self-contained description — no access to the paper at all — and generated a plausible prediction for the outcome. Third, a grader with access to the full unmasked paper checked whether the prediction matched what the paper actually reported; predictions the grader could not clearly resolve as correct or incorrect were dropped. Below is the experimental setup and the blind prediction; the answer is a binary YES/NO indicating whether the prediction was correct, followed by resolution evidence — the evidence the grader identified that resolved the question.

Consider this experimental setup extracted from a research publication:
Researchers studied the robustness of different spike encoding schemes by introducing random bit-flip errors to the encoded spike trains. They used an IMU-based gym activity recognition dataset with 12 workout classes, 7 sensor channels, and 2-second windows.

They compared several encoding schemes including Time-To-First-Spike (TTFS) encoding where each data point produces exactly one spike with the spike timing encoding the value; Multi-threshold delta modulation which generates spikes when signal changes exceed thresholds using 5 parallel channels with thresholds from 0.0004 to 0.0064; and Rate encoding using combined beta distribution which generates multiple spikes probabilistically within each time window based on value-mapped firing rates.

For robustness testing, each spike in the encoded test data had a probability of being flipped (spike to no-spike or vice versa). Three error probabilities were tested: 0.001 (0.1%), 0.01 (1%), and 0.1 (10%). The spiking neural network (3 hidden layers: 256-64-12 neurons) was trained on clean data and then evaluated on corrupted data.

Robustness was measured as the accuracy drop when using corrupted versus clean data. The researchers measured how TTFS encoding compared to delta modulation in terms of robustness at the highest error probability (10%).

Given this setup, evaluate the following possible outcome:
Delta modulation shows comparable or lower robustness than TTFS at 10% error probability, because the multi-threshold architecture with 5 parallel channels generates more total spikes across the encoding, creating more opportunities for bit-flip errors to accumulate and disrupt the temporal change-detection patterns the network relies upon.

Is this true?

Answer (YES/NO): NO